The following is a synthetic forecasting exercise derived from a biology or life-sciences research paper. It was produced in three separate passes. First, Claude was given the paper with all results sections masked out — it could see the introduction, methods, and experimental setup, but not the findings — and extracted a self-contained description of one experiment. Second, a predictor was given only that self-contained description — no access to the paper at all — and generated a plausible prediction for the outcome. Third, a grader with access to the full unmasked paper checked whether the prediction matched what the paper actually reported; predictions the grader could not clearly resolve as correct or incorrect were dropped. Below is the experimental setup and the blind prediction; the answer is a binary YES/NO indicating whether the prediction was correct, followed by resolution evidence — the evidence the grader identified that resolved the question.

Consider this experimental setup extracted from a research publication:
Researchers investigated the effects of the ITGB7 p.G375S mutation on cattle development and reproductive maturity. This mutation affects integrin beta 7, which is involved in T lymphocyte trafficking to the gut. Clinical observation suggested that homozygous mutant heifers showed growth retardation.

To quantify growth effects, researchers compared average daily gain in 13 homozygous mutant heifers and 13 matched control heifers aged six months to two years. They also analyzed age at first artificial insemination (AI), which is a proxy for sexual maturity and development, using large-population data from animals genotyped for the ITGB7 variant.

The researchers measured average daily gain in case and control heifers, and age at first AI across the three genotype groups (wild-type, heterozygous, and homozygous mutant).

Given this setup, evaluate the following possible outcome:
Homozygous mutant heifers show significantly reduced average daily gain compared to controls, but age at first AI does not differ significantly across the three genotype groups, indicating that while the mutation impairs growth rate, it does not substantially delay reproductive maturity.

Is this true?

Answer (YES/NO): NO